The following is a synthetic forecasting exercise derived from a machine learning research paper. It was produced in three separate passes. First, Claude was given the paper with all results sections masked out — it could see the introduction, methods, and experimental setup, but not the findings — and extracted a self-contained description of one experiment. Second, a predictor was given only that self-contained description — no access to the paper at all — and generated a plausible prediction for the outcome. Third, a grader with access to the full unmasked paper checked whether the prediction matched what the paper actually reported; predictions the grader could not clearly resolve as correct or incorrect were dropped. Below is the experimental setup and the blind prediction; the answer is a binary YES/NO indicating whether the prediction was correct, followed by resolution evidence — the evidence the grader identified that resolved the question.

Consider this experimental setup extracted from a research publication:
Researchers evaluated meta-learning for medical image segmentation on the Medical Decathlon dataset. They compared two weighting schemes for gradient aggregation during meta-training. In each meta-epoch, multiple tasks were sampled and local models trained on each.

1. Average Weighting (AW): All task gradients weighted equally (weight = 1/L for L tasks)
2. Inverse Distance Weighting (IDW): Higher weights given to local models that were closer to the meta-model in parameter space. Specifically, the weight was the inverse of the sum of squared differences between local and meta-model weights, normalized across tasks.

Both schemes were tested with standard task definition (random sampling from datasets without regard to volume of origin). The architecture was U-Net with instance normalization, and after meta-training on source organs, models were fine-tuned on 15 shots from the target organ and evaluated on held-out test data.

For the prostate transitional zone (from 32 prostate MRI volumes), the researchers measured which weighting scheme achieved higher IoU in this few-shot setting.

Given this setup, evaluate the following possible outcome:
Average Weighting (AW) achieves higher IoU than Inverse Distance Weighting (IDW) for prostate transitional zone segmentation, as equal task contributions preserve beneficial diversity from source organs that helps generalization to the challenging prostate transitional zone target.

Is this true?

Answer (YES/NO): NO